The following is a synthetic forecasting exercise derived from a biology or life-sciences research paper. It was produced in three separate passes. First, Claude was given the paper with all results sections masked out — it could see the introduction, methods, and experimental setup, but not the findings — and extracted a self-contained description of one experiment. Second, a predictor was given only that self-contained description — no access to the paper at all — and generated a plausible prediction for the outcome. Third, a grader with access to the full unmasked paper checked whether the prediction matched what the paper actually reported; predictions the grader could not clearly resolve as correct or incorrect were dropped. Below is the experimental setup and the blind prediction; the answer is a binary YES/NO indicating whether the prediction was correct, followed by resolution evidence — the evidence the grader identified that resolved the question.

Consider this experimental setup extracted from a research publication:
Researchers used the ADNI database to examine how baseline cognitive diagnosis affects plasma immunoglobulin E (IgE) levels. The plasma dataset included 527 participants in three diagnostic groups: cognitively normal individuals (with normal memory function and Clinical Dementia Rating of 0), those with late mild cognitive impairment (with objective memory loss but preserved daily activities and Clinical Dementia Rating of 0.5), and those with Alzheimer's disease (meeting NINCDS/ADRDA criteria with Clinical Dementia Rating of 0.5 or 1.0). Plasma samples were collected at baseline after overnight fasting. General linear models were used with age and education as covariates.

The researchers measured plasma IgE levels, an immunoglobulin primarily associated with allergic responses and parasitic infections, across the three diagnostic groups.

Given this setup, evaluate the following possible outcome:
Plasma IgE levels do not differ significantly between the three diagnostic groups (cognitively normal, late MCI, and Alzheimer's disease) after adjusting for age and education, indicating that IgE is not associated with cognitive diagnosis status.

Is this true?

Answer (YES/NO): YES